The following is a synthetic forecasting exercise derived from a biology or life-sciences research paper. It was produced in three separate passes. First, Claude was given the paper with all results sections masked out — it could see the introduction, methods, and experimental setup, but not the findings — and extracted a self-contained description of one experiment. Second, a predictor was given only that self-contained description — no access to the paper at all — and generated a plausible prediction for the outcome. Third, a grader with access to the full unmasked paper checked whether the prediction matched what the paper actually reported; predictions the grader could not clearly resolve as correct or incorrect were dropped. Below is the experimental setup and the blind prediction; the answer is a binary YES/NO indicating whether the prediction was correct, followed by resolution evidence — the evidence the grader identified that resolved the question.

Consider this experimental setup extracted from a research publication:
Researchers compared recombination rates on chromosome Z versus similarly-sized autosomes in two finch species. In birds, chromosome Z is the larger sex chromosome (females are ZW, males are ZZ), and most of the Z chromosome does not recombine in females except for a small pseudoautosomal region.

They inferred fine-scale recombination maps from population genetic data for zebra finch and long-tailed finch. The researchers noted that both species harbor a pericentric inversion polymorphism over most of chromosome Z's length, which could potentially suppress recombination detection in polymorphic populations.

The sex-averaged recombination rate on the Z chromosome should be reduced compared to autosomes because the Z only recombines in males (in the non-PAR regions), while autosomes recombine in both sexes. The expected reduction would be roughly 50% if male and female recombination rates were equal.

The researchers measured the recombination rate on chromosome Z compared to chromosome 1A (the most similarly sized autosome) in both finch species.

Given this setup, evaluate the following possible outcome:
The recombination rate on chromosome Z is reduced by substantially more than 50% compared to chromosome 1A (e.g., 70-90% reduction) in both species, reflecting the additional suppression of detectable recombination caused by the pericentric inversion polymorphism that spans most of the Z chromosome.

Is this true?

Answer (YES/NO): NO